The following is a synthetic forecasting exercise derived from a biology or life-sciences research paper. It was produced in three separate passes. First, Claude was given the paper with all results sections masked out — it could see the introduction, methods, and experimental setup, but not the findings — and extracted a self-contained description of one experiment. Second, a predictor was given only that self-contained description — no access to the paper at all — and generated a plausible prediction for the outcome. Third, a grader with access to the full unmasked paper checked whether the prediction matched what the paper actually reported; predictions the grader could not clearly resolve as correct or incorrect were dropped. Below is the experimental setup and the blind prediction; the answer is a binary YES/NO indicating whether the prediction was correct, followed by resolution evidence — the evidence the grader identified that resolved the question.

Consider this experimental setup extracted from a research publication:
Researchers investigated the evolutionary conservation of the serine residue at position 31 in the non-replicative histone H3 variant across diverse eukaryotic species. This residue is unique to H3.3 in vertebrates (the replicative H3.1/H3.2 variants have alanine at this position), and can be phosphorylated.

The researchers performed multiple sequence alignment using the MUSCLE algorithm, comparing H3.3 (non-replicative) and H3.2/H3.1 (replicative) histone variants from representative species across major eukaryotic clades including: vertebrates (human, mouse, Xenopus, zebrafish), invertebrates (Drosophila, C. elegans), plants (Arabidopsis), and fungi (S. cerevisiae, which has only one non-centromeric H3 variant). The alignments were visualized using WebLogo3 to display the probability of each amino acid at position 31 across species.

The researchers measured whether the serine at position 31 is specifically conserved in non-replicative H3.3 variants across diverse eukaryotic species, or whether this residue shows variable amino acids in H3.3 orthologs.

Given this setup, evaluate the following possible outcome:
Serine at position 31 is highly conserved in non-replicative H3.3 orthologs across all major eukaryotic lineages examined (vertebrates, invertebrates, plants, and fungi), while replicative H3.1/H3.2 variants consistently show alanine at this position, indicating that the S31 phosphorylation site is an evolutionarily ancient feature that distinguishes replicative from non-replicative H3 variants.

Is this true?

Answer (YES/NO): NO